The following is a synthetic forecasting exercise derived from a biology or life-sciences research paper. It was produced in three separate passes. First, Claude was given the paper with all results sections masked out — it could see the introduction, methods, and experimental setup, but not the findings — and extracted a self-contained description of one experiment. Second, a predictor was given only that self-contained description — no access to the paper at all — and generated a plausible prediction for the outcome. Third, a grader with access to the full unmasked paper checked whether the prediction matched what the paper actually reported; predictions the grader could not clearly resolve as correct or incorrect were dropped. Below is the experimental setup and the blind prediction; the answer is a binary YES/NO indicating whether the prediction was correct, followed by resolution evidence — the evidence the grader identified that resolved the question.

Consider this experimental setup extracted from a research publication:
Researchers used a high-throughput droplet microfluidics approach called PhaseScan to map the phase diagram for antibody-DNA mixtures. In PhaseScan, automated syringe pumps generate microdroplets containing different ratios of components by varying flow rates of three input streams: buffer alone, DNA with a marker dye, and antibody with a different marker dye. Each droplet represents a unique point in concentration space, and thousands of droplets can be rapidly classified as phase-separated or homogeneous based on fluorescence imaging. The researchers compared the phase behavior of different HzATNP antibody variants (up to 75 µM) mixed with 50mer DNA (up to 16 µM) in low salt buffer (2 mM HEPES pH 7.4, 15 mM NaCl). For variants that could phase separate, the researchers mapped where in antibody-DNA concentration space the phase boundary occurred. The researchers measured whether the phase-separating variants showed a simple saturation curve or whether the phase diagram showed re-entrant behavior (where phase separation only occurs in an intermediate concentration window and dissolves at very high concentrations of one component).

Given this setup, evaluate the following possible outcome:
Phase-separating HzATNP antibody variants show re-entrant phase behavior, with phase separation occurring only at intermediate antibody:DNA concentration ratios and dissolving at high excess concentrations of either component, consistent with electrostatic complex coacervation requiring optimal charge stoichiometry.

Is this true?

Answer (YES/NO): NO